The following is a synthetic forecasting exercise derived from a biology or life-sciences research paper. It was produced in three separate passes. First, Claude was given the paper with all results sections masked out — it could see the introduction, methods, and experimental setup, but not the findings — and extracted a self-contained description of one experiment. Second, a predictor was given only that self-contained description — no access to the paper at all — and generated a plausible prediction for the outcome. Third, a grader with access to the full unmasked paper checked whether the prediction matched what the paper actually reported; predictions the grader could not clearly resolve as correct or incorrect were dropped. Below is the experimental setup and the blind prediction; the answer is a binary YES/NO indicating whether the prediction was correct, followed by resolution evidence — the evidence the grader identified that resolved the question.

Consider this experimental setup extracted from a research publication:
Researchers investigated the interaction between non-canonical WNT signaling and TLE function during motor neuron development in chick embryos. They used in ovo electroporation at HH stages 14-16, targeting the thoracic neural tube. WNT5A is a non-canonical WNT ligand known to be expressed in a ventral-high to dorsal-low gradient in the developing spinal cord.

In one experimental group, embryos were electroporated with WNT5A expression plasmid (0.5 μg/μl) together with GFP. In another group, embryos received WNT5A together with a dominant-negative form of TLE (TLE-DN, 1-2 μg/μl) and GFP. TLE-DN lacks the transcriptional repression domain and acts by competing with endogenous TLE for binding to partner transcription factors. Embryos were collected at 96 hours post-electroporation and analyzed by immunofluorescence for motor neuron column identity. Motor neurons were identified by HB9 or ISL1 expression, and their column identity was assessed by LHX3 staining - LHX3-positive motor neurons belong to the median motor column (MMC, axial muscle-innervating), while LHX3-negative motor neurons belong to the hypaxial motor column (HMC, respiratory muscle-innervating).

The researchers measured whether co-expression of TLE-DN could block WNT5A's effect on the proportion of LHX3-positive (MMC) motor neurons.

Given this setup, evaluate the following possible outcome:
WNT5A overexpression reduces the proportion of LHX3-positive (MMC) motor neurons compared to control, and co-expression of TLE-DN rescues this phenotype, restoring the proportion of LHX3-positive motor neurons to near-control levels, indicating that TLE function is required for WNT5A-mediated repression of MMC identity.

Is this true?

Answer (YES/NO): NO